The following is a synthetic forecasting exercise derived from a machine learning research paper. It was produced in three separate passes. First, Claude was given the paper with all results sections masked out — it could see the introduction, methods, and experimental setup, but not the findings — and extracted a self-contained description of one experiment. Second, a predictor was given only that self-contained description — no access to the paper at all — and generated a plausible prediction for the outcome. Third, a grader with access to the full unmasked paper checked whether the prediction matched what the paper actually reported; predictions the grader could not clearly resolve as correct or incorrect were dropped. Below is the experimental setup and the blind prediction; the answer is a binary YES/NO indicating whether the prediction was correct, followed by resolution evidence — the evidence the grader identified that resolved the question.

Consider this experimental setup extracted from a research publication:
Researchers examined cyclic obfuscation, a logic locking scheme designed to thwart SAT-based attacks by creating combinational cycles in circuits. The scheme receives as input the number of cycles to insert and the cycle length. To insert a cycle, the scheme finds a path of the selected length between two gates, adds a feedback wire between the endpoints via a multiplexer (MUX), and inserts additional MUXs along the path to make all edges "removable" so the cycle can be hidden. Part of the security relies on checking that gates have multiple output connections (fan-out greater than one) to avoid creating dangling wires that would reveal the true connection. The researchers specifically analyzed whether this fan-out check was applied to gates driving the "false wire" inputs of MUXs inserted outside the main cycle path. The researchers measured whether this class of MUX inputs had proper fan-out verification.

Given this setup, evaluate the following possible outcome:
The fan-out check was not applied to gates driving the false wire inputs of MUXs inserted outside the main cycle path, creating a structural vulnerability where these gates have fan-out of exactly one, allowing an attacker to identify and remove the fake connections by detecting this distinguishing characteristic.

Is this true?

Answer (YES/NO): YES